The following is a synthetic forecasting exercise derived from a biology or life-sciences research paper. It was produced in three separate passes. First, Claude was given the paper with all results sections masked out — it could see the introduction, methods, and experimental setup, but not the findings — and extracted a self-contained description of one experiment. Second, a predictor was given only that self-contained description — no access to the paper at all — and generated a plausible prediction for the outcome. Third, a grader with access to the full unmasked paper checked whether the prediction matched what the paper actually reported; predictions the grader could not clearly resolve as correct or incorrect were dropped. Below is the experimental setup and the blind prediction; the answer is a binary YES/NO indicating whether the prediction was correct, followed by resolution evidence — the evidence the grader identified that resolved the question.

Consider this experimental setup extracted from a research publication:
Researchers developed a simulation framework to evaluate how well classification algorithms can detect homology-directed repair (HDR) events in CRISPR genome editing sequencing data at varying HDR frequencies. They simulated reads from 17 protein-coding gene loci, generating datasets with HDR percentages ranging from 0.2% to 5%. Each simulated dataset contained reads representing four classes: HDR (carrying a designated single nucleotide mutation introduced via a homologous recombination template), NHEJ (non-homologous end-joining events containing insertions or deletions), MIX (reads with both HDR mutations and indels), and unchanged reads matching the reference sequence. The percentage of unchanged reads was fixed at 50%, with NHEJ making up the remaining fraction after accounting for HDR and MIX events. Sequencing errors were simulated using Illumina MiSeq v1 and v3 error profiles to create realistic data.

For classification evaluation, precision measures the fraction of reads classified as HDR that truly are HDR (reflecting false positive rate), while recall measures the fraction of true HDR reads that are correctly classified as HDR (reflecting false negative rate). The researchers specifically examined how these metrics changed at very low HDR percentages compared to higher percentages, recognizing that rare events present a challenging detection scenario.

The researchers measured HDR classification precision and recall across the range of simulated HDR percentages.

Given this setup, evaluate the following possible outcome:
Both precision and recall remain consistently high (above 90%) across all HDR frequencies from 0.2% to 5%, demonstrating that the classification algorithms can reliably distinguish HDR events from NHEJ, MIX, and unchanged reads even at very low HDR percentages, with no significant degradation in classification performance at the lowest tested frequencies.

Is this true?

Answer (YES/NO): NO